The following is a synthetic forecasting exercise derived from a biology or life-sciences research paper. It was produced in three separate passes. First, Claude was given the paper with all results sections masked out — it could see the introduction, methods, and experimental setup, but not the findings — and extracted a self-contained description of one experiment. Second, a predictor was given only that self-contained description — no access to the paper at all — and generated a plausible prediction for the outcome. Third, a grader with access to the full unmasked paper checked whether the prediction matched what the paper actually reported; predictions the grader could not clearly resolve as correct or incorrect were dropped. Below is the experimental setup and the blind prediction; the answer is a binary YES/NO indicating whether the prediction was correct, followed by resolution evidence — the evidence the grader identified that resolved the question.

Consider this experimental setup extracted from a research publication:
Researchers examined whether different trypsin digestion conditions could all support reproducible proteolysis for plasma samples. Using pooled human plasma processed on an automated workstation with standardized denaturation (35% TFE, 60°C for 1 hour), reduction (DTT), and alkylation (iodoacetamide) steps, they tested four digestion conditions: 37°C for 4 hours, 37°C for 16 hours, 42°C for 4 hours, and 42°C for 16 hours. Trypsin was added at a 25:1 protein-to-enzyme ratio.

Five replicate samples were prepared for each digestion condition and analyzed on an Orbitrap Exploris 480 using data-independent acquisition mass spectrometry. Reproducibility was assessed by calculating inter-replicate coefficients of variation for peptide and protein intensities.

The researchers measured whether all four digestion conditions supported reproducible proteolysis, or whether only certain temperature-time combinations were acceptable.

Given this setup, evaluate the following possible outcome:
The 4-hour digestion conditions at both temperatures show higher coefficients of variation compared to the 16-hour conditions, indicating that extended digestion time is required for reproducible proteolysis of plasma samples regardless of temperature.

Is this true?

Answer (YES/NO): NO